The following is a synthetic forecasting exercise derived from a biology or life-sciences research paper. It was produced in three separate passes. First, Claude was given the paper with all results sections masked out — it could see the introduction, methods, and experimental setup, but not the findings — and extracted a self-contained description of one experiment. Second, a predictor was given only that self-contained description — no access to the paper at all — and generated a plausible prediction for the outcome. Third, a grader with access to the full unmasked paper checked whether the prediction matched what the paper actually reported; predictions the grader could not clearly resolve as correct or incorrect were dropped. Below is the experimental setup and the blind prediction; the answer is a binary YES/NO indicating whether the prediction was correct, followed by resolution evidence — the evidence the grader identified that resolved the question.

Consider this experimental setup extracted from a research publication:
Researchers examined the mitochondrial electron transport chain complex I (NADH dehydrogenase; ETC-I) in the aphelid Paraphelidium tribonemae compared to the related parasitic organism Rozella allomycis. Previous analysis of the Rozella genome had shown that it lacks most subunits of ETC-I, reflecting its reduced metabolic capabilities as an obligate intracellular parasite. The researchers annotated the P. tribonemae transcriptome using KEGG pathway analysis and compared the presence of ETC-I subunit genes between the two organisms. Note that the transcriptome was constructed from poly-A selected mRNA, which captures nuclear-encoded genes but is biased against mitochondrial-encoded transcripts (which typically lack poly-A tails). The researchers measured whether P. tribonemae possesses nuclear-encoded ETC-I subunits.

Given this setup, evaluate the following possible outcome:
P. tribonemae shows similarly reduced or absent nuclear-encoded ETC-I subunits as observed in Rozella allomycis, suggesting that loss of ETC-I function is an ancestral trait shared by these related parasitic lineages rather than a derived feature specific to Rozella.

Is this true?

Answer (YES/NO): NO